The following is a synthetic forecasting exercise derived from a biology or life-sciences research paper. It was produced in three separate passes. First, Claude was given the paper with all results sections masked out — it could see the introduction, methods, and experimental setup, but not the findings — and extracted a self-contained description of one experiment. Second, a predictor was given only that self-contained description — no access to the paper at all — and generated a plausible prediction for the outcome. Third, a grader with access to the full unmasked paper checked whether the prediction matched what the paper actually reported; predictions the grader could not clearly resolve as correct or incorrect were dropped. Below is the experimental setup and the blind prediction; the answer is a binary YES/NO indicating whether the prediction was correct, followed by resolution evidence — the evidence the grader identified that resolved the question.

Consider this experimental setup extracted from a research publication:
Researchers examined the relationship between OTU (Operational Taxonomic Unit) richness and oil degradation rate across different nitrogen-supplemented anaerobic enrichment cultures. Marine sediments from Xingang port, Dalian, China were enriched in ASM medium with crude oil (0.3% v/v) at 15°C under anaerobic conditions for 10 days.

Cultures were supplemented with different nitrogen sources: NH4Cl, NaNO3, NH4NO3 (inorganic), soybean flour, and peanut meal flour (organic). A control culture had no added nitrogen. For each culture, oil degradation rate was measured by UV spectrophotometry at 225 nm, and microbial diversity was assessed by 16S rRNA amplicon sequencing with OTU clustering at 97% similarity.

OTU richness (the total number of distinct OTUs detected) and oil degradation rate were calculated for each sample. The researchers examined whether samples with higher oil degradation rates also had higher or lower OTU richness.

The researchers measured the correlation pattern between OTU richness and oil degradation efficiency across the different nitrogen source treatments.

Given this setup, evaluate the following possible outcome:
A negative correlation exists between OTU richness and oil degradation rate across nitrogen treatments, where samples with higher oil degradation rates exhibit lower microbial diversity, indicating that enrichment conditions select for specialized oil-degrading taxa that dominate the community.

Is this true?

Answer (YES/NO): YES